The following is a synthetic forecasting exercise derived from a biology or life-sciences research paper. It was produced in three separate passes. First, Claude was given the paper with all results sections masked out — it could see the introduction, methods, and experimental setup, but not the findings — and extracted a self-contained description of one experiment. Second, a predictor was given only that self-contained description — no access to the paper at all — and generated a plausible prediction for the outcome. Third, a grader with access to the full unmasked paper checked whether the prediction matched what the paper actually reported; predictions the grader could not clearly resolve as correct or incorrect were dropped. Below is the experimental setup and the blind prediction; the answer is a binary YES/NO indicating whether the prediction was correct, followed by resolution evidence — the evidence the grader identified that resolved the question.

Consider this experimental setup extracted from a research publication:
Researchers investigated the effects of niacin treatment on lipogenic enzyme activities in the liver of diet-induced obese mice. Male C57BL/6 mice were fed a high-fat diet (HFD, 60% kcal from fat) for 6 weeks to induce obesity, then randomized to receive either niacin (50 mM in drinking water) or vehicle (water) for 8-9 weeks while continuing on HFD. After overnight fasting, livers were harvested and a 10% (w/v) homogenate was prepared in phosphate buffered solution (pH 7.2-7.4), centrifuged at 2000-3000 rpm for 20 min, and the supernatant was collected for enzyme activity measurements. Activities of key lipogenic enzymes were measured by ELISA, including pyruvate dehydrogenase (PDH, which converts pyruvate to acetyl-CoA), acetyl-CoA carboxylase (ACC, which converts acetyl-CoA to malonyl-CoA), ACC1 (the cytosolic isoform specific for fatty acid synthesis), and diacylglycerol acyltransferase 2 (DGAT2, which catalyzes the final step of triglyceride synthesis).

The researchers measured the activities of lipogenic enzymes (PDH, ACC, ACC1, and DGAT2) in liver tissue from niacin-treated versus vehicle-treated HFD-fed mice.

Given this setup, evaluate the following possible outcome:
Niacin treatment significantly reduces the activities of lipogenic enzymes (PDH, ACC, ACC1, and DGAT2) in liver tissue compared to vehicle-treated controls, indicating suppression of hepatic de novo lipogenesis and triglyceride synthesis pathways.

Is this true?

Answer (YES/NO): NO